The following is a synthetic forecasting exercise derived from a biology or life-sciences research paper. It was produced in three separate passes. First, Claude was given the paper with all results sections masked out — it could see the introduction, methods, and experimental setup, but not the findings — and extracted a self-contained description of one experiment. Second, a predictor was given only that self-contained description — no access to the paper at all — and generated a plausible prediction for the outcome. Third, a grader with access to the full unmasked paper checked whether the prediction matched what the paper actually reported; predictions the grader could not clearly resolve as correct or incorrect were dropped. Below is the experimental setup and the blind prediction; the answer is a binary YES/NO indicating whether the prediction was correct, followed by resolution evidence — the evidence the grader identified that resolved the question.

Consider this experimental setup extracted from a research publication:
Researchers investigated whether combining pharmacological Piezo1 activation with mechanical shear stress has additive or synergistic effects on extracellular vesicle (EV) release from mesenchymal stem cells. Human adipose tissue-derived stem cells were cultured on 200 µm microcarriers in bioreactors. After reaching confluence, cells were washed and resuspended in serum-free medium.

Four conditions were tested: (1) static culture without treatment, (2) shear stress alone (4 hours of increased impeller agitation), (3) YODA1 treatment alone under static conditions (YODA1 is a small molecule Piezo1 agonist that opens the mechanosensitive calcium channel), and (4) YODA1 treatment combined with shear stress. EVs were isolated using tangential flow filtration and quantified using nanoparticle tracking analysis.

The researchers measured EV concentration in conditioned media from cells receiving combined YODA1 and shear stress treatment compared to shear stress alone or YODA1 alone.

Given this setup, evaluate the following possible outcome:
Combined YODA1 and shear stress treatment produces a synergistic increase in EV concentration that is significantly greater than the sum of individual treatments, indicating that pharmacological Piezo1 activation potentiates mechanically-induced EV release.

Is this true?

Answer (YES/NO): NO